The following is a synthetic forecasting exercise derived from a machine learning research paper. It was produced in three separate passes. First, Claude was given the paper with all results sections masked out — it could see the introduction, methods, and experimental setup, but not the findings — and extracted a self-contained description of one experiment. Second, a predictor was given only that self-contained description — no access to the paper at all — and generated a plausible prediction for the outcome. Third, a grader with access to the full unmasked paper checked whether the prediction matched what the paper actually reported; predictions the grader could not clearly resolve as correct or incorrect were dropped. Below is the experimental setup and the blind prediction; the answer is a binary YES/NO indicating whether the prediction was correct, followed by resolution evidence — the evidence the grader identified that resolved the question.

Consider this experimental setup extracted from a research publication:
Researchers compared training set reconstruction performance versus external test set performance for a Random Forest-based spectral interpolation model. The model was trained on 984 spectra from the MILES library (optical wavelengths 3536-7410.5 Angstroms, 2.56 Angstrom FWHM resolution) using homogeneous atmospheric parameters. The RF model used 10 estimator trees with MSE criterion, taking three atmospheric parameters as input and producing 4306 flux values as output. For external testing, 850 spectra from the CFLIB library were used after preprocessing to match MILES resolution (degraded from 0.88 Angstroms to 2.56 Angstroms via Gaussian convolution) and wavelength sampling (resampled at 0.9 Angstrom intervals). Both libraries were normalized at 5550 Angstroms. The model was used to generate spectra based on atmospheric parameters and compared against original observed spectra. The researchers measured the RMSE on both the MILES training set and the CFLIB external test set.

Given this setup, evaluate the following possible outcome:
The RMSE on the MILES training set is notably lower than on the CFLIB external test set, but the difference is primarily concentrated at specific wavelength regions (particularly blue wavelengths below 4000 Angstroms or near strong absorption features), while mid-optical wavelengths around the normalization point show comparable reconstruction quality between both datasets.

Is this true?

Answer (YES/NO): NO